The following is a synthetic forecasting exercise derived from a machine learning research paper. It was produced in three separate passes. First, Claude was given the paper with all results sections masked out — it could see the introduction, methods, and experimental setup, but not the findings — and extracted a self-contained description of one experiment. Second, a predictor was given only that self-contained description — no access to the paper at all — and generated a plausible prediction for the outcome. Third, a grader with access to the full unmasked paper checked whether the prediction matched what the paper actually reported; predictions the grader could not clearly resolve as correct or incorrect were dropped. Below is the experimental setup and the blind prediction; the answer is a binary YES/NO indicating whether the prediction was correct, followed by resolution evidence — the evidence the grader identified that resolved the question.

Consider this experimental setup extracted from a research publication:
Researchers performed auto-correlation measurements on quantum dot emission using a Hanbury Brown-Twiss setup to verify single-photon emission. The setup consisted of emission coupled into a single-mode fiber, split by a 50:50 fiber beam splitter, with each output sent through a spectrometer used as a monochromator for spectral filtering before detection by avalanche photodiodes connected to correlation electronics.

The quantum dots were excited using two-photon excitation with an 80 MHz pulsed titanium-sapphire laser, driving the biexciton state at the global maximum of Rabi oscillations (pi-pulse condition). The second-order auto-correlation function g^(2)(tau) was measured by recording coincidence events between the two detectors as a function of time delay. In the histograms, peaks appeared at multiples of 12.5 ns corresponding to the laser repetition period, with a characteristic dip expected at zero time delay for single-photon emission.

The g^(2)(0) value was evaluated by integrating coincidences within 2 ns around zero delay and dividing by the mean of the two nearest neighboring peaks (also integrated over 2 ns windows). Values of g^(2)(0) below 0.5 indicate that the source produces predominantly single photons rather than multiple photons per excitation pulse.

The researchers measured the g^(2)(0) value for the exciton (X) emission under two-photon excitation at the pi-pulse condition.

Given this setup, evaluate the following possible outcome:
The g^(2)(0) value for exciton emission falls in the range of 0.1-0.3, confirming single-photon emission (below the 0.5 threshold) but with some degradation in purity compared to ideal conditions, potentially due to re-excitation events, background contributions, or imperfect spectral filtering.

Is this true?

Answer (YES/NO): NO